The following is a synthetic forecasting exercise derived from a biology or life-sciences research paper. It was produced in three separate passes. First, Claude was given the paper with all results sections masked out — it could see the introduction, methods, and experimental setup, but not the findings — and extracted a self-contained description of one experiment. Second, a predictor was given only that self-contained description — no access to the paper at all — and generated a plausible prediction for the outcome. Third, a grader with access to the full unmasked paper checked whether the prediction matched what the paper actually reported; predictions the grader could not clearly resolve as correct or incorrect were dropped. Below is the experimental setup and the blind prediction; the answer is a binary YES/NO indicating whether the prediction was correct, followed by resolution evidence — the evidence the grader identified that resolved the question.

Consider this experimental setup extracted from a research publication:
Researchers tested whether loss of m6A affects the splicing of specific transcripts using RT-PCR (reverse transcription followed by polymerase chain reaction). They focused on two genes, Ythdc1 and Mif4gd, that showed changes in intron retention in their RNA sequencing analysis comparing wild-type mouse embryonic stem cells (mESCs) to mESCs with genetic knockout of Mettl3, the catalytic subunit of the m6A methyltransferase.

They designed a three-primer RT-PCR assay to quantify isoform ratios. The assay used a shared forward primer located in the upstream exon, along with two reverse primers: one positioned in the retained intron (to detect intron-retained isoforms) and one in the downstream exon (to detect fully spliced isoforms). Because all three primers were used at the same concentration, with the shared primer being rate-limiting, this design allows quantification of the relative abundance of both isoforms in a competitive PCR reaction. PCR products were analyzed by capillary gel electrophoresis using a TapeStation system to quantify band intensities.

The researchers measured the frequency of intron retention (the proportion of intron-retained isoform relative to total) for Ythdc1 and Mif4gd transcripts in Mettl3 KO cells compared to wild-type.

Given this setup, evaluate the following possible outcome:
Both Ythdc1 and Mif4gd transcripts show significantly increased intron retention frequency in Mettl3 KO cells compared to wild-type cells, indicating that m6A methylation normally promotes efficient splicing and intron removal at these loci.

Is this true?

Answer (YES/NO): NO